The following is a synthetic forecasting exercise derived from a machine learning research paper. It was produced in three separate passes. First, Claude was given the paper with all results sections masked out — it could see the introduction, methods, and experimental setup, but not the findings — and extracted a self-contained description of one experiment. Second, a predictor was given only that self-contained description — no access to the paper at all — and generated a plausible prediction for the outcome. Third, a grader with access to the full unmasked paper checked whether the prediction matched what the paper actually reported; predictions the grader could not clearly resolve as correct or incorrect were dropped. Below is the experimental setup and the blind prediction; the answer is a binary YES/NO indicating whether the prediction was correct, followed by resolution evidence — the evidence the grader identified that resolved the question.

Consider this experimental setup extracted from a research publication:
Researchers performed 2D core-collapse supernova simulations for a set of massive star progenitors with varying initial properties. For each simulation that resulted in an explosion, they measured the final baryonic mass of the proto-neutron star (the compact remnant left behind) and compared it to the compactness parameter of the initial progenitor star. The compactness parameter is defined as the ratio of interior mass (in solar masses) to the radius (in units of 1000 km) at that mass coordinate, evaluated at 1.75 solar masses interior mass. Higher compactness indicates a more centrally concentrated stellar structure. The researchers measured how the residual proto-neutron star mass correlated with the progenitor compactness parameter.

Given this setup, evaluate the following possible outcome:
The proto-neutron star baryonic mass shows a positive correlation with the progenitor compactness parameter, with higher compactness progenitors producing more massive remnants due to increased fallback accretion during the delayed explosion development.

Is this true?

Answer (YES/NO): YES